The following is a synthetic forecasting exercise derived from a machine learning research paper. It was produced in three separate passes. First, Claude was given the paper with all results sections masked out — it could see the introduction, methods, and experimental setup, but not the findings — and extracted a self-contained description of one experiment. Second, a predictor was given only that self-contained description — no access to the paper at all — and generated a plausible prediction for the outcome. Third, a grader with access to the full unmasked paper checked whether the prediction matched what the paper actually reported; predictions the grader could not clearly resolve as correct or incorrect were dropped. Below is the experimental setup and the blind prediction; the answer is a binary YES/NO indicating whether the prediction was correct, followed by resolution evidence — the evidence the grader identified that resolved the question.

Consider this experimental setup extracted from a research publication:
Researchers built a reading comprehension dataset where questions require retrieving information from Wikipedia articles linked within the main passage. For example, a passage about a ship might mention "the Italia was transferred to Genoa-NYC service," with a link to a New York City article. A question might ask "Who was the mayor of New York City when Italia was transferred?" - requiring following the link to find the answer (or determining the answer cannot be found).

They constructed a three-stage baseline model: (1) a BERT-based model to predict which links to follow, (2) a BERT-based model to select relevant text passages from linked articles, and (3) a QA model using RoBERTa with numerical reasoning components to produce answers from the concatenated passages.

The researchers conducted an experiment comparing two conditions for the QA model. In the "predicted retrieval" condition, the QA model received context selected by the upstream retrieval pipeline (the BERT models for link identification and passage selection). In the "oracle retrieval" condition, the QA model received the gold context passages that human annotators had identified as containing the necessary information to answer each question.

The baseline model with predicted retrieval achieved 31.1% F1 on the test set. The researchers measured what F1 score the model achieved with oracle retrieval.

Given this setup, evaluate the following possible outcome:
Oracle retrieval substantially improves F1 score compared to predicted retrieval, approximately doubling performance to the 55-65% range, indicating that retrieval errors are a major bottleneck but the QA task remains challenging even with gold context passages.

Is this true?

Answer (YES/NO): NO